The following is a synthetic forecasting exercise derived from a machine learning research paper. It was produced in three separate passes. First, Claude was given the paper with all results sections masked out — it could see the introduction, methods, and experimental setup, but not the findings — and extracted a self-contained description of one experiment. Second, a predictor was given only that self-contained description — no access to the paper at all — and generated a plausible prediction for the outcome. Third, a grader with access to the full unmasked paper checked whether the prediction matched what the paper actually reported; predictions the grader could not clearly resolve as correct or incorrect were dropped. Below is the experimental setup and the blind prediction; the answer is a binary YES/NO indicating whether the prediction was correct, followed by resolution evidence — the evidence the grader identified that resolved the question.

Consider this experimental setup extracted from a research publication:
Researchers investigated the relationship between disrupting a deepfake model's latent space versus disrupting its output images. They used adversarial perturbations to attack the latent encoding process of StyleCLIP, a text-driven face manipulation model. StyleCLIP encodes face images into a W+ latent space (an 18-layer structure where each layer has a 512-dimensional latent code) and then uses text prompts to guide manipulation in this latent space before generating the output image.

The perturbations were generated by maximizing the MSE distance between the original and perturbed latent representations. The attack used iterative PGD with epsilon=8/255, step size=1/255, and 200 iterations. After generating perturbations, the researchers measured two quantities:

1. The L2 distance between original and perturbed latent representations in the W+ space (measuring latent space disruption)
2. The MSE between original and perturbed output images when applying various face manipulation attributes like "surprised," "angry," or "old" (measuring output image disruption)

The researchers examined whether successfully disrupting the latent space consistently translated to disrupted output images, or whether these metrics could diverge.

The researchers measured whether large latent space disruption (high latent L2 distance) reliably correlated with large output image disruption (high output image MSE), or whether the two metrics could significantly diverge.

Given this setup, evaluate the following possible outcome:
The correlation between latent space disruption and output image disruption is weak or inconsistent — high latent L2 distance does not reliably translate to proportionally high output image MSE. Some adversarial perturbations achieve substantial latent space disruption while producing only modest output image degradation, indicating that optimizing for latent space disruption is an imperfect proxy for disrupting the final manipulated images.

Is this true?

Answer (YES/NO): YES